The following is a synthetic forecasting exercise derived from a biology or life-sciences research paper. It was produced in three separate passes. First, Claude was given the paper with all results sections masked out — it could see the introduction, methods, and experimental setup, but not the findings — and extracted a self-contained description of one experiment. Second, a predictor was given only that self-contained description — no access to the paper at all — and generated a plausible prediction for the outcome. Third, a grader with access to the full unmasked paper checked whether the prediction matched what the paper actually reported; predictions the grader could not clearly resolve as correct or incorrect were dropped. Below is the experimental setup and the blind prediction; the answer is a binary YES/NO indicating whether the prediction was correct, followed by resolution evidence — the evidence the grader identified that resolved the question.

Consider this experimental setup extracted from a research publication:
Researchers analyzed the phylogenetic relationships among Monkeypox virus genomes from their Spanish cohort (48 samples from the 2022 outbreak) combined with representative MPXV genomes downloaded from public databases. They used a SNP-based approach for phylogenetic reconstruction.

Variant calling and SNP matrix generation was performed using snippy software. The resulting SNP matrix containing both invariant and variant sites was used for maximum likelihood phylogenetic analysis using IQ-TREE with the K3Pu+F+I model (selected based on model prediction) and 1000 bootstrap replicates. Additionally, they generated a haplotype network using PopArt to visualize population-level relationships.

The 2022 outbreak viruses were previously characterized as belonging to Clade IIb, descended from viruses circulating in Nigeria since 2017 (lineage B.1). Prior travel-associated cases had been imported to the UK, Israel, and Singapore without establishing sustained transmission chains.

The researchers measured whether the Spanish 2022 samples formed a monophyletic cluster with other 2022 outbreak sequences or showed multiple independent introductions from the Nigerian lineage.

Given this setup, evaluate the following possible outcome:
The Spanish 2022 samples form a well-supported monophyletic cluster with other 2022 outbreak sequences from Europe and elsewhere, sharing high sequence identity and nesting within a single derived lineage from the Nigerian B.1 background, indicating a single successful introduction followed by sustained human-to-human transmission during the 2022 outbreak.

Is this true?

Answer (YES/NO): NO